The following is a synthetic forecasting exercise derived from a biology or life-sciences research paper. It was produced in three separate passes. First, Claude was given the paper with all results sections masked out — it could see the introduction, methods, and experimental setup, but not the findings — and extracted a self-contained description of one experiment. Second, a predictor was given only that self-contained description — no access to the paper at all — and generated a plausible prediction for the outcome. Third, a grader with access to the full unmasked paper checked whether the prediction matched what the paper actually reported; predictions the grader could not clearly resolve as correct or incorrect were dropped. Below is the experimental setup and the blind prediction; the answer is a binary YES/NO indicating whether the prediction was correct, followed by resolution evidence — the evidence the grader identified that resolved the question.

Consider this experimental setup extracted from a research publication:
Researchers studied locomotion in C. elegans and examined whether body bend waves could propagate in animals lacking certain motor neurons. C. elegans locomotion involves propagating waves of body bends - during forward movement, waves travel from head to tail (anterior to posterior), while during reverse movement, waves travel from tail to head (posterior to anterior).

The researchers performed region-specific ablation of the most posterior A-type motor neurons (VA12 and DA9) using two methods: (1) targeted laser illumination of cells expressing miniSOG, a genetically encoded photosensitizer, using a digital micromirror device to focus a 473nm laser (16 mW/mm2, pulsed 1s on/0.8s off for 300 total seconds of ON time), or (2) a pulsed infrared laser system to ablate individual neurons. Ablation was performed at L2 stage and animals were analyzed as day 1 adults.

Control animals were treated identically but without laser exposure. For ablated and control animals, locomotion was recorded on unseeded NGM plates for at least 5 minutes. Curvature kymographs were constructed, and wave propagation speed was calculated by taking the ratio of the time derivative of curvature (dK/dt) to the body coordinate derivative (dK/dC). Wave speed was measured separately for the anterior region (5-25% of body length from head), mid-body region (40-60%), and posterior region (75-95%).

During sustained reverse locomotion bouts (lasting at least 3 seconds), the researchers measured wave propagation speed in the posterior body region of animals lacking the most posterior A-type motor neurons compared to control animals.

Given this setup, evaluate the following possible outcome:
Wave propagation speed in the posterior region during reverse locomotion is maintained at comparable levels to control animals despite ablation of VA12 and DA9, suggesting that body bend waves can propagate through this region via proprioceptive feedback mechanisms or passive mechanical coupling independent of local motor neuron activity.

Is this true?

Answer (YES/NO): NO